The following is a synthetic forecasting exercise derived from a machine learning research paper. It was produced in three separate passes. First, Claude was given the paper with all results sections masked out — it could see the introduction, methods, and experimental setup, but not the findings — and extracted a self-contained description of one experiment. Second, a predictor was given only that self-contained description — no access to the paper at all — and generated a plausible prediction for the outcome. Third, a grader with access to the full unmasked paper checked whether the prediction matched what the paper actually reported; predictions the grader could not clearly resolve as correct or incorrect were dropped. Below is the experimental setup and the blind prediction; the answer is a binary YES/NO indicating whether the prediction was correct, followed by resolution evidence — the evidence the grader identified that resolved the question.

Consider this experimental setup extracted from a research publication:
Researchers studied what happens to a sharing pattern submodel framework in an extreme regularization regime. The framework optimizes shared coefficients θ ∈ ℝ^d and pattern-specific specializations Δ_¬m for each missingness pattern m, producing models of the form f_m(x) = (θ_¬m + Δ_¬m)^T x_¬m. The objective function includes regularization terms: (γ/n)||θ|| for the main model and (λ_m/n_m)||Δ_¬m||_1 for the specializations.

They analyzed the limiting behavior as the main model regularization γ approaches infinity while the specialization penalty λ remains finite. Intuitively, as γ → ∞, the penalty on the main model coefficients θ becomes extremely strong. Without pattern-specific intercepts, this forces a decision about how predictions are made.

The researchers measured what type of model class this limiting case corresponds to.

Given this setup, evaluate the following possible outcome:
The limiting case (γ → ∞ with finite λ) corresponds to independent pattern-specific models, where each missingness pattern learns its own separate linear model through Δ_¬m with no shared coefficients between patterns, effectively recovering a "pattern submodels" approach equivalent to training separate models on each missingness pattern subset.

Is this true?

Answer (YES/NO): YES